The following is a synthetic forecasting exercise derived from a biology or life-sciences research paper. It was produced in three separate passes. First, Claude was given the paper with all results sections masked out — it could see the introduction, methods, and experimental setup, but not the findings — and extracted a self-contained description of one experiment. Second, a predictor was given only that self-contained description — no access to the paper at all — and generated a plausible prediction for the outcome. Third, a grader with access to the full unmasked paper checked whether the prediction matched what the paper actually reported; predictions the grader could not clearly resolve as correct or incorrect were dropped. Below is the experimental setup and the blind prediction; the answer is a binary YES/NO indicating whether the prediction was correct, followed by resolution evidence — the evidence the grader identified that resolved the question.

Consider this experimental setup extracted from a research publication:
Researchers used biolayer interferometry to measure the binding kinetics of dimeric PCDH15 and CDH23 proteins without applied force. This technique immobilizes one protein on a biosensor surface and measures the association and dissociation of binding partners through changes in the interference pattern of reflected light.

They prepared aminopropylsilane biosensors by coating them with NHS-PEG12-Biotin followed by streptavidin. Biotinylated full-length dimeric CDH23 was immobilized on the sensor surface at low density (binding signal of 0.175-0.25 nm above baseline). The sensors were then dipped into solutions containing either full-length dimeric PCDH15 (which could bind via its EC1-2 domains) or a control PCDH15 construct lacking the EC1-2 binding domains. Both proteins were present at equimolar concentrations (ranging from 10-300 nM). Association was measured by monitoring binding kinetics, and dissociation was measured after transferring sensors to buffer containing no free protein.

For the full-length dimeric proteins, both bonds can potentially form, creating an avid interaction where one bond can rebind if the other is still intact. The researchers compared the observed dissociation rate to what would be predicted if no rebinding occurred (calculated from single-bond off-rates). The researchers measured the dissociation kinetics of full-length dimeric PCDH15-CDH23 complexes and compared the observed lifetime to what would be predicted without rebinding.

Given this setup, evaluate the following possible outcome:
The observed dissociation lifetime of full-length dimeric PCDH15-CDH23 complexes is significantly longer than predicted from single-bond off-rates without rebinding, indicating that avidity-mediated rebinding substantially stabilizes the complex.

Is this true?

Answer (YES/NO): YES